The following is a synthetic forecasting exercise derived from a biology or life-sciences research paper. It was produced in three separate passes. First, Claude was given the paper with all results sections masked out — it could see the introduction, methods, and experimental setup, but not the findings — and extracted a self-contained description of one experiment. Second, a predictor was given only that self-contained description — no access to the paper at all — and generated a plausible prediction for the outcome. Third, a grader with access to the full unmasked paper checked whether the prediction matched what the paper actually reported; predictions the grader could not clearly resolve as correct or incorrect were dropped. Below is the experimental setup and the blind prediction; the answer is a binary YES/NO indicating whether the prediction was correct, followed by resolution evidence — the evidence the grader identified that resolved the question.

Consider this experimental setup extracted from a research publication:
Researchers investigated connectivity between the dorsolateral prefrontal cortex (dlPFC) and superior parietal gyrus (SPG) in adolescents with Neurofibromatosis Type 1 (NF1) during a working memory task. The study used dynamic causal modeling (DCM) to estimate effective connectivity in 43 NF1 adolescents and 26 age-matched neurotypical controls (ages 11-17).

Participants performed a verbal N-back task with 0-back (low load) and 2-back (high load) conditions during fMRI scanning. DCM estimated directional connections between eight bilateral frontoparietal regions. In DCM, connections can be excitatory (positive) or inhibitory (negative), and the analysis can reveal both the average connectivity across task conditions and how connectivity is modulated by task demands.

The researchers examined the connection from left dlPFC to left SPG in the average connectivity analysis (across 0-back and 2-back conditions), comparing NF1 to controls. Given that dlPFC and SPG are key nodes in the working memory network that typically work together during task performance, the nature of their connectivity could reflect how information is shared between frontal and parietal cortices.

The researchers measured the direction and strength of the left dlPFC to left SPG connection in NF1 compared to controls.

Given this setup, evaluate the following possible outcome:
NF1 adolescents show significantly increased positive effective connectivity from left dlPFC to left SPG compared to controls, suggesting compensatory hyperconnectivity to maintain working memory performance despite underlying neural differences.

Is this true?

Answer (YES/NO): NO